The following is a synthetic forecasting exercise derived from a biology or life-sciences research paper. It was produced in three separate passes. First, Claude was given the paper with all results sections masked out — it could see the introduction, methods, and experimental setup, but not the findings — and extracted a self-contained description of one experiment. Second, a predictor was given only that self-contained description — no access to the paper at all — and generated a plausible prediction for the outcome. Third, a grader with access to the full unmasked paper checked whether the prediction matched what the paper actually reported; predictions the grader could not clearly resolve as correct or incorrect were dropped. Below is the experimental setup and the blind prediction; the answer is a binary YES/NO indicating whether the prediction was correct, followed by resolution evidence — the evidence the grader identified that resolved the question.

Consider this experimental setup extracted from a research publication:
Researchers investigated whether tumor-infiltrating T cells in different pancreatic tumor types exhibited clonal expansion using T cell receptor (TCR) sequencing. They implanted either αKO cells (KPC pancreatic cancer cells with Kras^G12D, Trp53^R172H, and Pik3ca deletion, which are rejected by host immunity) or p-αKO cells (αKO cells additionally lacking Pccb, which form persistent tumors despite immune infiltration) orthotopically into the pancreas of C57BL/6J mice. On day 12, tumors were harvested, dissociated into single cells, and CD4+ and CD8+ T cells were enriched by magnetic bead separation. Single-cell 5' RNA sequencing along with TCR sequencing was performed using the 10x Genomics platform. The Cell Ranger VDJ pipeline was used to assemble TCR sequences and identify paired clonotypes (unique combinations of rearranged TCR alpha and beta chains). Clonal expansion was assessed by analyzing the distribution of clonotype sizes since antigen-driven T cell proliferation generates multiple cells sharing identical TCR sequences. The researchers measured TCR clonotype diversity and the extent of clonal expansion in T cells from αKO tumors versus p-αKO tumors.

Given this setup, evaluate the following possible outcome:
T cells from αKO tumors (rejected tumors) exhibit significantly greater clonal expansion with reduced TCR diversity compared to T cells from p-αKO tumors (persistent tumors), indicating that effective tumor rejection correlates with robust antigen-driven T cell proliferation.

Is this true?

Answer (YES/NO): NO